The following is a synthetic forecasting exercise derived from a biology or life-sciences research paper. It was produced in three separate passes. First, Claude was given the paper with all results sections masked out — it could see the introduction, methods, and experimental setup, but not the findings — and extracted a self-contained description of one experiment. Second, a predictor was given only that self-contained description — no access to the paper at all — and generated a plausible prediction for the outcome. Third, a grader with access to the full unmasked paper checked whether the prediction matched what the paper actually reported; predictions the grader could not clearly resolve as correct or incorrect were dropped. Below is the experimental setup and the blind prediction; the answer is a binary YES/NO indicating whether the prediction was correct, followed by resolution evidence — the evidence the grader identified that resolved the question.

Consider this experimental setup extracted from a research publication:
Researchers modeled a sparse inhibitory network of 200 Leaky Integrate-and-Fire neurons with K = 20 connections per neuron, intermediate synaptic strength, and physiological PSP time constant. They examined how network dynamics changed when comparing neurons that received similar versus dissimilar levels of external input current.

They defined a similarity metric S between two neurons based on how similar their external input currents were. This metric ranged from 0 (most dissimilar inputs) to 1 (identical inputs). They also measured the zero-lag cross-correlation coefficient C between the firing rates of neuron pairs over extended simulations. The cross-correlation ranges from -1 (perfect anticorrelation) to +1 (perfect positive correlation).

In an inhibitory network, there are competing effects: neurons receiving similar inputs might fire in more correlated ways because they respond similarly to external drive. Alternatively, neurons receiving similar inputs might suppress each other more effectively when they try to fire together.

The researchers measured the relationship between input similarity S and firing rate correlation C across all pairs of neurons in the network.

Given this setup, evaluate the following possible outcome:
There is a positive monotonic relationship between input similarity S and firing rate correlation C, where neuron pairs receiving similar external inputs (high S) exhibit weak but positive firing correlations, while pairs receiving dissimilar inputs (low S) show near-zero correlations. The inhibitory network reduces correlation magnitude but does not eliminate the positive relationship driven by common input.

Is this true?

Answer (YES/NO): NO